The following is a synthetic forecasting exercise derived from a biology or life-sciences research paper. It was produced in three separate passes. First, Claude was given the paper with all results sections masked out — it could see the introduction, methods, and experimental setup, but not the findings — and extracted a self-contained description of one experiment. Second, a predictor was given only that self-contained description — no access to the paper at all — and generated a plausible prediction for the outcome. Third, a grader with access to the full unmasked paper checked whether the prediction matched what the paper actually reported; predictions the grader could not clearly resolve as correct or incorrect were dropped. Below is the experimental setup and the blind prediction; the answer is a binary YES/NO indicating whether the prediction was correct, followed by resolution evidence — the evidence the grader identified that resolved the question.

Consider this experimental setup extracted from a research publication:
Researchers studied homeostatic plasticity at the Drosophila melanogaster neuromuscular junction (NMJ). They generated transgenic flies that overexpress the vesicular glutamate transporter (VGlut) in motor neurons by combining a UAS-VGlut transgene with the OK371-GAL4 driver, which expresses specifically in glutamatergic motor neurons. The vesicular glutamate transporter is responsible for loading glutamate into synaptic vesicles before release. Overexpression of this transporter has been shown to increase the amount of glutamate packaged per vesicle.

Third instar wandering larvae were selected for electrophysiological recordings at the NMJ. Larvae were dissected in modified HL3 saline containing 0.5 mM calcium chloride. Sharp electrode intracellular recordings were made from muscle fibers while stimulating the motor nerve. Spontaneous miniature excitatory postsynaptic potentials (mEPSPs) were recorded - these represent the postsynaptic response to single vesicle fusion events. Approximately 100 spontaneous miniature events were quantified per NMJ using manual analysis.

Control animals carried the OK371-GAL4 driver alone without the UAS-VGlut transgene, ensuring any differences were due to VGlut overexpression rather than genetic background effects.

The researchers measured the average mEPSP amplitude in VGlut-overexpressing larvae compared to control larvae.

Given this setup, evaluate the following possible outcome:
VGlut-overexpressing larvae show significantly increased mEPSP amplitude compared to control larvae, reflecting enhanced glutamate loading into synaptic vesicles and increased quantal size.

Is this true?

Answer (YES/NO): YES